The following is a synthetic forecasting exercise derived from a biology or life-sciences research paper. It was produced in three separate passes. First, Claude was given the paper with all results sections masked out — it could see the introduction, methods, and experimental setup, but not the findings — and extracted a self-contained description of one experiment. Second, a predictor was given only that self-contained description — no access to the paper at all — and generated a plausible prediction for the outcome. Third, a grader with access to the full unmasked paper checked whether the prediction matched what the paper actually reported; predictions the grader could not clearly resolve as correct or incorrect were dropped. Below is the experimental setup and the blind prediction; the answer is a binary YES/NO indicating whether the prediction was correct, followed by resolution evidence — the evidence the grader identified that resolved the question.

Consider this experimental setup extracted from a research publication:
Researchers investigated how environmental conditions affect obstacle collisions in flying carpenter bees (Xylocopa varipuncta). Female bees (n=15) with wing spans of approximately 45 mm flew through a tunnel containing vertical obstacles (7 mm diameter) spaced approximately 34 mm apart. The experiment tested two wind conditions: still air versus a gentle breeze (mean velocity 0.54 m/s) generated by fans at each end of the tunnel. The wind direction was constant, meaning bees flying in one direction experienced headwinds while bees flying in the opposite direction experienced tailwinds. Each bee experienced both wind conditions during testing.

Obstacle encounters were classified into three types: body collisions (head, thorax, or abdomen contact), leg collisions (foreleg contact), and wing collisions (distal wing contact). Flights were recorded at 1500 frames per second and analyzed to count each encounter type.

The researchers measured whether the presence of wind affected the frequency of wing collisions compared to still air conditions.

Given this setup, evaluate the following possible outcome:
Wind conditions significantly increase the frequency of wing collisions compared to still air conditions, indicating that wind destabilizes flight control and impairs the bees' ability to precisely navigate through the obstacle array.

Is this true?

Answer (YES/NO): NO